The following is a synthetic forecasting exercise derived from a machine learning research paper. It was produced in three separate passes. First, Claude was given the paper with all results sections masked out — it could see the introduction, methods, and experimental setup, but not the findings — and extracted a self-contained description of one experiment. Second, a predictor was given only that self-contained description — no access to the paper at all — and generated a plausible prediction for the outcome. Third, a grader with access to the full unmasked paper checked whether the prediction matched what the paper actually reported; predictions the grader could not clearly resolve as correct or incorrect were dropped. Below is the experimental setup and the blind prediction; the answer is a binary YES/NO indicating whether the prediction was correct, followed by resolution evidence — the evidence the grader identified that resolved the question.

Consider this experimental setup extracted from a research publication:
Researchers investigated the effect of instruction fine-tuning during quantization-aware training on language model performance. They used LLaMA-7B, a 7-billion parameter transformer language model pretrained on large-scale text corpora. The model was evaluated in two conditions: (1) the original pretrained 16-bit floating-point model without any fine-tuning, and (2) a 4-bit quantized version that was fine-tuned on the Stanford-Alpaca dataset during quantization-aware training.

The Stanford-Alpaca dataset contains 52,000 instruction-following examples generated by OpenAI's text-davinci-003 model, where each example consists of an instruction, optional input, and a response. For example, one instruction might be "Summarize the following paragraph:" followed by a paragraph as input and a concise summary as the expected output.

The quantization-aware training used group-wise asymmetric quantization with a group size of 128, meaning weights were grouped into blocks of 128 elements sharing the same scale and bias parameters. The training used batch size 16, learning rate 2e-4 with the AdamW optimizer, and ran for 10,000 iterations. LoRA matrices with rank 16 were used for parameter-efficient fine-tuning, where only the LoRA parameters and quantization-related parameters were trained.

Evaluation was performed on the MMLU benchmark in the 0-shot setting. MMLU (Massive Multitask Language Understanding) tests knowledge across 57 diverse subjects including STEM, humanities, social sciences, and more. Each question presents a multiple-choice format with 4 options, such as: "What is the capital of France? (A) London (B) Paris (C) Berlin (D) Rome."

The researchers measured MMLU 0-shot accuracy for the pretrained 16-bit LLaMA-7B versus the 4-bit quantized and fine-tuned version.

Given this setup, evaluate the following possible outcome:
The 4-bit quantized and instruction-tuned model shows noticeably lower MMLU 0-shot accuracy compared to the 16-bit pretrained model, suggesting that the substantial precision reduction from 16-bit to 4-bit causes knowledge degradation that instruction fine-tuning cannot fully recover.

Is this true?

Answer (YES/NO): NO